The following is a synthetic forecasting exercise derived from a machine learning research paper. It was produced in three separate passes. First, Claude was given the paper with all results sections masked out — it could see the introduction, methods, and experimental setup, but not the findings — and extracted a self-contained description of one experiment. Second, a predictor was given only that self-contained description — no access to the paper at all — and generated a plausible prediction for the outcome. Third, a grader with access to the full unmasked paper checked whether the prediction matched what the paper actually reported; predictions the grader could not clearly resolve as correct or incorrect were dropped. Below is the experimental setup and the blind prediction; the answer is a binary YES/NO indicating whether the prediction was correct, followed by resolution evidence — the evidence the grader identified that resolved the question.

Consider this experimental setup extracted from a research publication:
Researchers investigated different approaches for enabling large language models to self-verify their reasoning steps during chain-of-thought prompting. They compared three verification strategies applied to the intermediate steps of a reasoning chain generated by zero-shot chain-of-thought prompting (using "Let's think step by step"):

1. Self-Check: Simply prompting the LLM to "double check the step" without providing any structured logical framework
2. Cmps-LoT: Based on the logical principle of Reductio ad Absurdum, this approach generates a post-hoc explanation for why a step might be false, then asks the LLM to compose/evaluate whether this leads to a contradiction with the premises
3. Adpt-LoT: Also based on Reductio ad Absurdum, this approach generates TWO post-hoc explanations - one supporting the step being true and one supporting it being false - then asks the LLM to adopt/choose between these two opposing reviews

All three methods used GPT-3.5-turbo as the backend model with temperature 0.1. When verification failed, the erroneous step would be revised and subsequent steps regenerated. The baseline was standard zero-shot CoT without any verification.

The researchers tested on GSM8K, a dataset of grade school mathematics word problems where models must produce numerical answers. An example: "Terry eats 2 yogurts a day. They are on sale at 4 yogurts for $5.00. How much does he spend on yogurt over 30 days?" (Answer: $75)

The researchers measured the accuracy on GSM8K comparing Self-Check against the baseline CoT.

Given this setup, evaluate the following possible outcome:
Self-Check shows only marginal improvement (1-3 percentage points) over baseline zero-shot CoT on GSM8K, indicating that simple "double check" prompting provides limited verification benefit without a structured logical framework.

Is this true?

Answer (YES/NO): NO